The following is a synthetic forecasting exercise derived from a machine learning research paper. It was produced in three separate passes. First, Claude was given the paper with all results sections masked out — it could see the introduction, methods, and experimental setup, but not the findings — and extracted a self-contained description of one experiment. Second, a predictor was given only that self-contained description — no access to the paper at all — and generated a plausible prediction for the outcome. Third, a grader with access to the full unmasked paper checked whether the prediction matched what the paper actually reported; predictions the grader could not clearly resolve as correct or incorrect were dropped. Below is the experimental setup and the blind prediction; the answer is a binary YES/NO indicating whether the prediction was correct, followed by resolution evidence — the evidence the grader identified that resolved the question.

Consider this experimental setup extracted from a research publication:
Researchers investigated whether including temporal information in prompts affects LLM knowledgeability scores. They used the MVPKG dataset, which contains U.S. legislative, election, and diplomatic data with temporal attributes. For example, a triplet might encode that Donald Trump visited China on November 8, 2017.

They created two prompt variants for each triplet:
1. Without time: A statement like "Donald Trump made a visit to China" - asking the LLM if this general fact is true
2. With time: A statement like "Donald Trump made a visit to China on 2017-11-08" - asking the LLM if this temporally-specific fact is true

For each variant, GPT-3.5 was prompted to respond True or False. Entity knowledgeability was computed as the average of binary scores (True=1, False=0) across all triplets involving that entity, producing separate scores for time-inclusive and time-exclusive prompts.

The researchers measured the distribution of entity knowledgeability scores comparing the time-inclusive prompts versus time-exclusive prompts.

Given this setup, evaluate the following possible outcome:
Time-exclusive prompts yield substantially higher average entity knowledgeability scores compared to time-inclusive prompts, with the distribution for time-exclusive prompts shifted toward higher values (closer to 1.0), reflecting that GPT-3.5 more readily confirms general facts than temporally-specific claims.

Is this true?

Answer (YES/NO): YES